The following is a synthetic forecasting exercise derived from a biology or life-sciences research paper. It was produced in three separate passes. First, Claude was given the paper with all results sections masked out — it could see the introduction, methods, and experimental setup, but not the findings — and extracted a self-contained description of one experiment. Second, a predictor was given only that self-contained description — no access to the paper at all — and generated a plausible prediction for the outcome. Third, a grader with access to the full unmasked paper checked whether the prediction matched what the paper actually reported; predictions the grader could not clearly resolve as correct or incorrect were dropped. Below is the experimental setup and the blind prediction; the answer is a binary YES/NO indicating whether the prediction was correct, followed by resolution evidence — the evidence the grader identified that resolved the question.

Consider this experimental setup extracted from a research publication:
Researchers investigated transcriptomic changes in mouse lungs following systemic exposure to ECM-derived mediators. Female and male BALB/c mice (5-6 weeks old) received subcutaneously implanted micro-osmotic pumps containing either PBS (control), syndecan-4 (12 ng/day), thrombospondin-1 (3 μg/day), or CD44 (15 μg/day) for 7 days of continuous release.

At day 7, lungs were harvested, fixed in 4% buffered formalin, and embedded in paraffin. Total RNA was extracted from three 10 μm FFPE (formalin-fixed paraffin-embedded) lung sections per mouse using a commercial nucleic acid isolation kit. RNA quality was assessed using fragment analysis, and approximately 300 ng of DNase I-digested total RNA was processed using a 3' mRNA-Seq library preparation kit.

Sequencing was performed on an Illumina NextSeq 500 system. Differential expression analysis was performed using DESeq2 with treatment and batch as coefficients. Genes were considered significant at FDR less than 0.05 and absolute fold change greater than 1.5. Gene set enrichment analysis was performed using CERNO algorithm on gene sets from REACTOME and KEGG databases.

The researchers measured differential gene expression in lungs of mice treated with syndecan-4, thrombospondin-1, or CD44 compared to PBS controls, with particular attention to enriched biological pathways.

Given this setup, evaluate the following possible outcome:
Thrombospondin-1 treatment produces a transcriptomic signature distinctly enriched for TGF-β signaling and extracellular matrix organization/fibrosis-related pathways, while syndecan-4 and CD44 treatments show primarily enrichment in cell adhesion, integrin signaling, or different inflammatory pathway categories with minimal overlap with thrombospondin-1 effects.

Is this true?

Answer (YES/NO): NO